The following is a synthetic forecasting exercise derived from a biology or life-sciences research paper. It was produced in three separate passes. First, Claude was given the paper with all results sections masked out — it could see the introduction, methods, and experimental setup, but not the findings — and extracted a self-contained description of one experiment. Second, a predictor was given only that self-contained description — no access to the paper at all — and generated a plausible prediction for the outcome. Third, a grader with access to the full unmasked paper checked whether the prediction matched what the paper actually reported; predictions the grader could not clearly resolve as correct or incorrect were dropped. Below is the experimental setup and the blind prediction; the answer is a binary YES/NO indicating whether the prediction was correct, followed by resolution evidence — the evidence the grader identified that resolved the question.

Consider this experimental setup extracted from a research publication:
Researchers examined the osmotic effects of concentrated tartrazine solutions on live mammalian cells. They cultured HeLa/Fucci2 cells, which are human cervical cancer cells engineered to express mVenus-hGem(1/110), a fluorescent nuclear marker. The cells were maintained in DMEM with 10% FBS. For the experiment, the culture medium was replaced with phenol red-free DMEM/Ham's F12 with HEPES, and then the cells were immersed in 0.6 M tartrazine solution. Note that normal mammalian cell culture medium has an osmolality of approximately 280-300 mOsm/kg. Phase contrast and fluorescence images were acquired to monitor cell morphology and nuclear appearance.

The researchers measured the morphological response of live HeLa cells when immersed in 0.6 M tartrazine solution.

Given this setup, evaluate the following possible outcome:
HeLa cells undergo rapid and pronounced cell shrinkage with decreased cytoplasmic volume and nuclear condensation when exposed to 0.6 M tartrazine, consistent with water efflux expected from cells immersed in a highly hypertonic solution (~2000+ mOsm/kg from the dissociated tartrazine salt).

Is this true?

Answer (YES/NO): NO